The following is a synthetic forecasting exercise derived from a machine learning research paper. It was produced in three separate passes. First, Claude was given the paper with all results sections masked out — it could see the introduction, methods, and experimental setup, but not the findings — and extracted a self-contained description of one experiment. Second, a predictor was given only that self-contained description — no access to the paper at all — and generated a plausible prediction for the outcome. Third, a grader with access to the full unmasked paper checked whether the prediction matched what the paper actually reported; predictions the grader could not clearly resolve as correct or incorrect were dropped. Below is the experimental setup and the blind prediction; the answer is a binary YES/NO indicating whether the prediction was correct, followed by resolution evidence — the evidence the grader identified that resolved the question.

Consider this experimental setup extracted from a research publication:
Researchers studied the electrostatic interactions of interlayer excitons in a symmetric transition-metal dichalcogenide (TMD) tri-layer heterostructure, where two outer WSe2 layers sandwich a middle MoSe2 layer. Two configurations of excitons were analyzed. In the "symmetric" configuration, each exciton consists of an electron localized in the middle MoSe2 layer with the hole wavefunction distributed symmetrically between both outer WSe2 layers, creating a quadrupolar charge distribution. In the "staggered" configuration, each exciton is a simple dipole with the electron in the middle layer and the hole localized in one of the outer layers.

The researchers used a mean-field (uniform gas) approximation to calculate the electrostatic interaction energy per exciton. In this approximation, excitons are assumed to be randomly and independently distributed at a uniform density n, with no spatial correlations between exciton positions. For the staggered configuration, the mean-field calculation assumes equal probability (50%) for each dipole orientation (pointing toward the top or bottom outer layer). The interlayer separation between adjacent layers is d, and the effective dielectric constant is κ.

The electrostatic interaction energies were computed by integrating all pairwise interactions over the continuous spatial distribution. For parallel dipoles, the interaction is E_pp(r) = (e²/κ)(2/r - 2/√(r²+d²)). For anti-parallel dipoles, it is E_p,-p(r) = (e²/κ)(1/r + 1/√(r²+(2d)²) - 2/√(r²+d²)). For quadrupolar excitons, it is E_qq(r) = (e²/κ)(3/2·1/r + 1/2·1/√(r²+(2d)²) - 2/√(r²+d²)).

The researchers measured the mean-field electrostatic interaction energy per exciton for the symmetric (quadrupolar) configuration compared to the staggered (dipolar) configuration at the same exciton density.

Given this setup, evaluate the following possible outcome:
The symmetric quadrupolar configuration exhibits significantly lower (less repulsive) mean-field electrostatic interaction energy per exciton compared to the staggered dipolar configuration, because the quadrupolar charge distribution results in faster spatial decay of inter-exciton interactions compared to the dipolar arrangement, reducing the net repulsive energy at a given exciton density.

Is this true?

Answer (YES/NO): NO